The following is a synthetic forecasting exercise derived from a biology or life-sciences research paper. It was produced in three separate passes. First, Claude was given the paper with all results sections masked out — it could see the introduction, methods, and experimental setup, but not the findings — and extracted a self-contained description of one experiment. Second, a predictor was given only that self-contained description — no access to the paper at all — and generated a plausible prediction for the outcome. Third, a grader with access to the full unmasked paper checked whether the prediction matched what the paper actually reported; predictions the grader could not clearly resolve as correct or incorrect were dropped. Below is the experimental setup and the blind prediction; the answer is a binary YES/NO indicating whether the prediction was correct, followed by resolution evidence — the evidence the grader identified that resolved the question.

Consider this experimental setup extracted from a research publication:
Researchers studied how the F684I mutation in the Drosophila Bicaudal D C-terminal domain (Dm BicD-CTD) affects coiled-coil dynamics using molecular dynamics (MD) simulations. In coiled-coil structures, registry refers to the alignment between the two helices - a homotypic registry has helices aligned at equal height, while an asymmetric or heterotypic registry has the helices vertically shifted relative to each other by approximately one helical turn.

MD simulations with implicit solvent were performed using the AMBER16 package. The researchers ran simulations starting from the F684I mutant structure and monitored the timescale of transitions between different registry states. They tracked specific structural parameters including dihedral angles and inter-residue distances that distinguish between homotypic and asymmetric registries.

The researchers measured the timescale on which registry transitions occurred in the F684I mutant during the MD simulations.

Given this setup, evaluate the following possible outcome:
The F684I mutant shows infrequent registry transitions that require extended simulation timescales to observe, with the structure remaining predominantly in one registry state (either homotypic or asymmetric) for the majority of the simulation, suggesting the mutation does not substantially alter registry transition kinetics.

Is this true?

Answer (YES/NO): NO